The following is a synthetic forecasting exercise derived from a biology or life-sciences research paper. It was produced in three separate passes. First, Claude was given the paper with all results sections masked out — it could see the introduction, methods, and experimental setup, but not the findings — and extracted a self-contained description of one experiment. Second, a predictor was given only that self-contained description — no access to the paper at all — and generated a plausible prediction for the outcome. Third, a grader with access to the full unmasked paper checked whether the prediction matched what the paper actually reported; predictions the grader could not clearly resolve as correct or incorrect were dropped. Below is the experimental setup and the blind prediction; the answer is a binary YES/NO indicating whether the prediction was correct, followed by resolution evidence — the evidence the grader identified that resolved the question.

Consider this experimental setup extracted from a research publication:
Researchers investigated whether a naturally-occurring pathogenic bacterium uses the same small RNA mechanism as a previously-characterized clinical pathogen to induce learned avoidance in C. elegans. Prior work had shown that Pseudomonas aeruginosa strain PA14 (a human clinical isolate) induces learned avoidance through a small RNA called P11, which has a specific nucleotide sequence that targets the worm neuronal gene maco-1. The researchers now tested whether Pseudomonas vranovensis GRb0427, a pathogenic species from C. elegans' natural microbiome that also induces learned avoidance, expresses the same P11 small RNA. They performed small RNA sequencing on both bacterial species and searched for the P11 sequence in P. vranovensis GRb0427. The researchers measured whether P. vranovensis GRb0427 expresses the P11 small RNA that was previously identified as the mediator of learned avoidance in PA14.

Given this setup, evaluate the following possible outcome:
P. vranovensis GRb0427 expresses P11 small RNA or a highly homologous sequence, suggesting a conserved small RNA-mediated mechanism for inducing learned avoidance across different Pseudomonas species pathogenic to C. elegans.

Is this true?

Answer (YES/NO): NO